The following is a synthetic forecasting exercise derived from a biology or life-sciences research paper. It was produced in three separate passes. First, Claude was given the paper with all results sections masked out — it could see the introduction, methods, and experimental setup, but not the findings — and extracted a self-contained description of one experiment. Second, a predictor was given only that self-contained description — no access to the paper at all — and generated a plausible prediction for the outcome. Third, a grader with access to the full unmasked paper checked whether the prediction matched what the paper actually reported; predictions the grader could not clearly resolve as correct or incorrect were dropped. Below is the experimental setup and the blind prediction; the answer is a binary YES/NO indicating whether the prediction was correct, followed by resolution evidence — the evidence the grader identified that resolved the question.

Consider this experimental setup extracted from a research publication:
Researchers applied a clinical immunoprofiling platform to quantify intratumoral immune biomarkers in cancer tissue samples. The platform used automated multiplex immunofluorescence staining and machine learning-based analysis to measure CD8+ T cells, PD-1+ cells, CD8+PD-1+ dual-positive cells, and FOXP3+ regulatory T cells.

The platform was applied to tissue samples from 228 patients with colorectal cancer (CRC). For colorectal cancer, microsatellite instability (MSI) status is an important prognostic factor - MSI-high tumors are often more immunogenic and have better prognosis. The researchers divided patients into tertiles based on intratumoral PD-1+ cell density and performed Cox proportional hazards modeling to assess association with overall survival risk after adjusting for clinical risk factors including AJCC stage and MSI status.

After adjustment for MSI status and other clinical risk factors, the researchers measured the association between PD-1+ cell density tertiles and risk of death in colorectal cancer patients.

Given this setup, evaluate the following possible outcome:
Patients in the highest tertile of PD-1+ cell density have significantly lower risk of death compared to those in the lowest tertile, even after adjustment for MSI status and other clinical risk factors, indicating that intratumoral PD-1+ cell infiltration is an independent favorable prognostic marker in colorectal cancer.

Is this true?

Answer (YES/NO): YES